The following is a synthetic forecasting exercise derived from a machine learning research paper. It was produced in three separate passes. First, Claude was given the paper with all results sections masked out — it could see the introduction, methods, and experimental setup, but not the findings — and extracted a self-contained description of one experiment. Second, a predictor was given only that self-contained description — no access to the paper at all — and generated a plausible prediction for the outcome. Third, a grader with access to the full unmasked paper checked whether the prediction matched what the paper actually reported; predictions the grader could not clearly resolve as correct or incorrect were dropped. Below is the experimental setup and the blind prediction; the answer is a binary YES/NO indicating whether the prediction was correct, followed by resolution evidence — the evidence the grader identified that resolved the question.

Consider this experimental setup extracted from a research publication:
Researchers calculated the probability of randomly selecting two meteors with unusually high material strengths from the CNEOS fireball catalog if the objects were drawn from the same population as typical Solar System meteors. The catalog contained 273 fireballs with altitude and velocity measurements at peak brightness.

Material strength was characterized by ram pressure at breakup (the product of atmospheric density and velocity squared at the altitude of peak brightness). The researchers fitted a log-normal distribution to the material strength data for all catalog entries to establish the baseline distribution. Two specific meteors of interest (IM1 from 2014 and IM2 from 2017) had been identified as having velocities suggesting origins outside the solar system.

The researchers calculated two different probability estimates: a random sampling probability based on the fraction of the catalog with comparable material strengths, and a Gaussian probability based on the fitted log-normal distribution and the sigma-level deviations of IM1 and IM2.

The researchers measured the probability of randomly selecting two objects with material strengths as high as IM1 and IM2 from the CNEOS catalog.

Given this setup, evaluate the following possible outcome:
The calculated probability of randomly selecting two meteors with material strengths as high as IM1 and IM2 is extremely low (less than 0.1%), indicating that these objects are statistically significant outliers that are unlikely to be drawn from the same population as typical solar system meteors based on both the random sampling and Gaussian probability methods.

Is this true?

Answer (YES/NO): YES